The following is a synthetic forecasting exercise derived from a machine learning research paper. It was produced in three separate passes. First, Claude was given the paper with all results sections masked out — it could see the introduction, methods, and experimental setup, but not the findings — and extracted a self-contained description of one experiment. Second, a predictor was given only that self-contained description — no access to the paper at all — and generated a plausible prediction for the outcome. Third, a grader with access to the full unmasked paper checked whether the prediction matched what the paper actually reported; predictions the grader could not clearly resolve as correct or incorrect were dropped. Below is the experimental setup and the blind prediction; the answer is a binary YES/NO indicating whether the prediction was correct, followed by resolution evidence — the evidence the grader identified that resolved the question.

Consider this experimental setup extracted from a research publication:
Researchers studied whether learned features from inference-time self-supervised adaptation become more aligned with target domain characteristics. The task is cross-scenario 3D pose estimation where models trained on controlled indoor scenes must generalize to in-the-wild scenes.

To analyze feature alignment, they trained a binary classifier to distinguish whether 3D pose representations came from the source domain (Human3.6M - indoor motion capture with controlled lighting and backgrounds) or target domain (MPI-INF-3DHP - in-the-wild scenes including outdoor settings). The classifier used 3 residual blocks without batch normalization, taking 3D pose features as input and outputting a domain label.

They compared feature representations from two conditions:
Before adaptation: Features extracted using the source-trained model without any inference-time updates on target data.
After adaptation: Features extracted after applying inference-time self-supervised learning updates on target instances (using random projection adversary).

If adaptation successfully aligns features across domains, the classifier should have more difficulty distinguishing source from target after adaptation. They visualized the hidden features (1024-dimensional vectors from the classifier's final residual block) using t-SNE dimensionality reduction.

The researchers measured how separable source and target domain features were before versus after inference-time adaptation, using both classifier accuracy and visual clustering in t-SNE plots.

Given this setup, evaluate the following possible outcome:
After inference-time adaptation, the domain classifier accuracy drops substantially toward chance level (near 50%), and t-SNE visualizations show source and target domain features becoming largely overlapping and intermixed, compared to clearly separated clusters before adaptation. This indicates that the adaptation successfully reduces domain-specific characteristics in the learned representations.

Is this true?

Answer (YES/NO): NO